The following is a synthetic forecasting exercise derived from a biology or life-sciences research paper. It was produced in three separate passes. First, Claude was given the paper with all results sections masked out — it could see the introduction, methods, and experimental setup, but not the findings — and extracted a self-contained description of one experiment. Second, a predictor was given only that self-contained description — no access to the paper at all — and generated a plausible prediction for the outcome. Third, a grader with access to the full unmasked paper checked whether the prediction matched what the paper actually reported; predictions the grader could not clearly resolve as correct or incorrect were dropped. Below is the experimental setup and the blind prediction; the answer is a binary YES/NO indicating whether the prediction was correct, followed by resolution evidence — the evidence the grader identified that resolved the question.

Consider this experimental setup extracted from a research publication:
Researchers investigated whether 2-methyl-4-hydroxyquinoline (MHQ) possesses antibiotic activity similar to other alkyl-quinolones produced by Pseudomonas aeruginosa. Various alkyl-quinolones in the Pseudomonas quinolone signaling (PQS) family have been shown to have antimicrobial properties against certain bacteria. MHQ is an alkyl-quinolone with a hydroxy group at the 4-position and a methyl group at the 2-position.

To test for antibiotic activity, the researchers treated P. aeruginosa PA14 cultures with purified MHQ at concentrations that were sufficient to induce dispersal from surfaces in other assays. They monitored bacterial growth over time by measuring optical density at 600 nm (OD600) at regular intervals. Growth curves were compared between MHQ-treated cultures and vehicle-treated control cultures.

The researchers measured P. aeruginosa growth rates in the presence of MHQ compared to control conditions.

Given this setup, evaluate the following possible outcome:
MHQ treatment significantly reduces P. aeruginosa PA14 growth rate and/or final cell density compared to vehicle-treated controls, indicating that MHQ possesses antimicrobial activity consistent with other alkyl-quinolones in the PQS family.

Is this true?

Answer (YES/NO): NO